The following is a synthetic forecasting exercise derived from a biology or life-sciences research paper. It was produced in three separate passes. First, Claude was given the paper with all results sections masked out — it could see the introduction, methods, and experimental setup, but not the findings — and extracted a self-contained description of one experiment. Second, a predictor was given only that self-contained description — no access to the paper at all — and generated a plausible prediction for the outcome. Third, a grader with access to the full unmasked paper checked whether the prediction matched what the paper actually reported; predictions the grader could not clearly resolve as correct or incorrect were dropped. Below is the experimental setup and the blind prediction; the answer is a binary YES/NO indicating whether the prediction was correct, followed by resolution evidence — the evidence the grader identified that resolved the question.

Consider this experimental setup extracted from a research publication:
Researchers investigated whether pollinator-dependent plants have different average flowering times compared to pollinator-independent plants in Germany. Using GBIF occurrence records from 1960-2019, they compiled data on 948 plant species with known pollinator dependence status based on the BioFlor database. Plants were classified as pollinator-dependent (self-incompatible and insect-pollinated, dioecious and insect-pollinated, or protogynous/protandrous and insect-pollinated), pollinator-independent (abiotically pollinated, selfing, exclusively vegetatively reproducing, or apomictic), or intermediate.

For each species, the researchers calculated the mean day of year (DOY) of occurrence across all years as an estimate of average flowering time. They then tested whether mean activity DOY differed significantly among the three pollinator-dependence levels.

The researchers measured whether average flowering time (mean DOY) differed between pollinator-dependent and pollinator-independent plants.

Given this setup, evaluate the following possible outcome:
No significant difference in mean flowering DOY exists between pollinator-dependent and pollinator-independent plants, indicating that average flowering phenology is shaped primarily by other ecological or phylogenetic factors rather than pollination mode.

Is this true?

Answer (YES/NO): YES